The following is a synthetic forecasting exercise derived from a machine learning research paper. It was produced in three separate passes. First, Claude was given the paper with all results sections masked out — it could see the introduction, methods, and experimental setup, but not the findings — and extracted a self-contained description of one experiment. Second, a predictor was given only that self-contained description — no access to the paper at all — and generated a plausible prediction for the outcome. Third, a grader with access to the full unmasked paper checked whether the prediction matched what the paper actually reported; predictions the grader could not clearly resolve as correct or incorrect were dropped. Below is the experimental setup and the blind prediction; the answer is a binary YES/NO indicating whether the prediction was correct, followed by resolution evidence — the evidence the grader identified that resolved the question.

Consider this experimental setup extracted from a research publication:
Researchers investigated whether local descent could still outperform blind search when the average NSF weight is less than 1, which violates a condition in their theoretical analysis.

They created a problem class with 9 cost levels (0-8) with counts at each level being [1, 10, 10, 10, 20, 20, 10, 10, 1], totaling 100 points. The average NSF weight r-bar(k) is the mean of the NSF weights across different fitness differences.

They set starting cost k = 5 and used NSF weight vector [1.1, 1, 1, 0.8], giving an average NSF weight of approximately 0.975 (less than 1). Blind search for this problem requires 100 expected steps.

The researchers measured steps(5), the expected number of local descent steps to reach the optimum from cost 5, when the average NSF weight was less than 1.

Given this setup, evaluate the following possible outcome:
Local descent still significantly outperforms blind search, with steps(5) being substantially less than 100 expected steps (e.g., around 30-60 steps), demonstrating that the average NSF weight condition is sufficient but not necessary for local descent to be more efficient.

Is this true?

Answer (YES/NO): NO